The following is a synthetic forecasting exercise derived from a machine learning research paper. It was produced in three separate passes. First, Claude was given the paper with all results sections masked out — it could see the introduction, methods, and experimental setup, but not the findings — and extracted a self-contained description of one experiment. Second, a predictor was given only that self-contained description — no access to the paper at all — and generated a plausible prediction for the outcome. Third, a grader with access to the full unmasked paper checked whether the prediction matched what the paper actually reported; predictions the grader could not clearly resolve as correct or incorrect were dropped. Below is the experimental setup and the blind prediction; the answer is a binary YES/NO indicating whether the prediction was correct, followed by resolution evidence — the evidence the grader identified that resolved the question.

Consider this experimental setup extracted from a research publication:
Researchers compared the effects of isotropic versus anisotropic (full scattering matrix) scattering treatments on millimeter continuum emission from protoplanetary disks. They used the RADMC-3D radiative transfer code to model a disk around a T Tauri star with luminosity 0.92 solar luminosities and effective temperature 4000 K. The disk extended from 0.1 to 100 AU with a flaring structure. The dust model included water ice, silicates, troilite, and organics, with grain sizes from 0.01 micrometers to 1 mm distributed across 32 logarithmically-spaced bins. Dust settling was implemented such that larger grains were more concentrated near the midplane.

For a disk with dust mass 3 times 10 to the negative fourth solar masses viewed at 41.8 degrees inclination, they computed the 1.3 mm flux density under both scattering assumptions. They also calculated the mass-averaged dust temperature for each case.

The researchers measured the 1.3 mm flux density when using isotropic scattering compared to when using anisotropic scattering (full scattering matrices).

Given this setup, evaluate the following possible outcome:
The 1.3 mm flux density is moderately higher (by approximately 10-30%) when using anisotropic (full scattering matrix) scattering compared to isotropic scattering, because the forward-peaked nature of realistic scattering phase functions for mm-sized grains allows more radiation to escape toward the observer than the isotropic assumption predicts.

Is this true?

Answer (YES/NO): NO